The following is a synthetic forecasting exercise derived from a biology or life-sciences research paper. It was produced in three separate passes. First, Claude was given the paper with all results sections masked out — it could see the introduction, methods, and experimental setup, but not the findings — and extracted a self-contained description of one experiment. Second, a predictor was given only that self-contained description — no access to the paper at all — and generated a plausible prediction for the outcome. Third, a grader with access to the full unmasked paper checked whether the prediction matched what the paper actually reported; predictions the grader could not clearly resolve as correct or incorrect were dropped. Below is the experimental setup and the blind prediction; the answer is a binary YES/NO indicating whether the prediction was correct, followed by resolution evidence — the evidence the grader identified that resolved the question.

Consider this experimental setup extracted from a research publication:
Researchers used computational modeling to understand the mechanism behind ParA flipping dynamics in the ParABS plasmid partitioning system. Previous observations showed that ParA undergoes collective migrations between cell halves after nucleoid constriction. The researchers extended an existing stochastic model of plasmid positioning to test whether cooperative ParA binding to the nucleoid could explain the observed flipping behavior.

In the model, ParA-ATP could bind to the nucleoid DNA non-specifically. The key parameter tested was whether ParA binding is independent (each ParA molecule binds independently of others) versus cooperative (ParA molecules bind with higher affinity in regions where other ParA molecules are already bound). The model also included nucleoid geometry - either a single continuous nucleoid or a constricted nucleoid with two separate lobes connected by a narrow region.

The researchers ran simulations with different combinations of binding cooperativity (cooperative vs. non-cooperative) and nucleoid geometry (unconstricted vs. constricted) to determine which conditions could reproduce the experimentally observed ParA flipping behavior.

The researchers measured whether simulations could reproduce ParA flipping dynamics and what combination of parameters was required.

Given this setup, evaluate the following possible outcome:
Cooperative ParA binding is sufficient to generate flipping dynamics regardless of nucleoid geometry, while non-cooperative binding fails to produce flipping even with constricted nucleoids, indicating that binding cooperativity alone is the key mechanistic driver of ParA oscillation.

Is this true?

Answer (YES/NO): NO